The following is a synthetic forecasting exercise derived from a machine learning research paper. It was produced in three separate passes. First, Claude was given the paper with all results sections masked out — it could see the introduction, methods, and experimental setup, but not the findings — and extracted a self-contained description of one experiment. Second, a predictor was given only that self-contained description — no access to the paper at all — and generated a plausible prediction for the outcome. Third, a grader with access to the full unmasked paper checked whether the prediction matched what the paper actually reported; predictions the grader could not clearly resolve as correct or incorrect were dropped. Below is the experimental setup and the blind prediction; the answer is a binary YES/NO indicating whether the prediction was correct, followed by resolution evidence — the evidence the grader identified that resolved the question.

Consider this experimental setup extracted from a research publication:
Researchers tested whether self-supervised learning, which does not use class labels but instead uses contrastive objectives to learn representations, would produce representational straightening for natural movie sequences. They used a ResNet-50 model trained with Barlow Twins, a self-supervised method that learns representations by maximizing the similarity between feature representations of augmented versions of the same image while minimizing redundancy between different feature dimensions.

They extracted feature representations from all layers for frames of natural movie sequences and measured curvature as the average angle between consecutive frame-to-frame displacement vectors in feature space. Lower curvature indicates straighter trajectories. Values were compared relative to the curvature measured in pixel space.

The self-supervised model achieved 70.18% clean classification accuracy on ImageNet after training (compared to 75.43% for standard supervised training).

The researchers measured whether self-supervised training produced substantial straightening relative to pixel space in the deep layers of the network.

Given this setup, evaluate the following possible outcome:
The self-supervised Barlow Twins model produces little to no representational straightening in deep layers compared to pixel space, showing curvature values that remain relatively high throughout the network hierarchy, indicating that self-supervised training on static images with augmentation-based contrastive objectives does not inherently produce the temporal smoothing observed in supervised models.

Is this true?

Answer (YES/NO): YES